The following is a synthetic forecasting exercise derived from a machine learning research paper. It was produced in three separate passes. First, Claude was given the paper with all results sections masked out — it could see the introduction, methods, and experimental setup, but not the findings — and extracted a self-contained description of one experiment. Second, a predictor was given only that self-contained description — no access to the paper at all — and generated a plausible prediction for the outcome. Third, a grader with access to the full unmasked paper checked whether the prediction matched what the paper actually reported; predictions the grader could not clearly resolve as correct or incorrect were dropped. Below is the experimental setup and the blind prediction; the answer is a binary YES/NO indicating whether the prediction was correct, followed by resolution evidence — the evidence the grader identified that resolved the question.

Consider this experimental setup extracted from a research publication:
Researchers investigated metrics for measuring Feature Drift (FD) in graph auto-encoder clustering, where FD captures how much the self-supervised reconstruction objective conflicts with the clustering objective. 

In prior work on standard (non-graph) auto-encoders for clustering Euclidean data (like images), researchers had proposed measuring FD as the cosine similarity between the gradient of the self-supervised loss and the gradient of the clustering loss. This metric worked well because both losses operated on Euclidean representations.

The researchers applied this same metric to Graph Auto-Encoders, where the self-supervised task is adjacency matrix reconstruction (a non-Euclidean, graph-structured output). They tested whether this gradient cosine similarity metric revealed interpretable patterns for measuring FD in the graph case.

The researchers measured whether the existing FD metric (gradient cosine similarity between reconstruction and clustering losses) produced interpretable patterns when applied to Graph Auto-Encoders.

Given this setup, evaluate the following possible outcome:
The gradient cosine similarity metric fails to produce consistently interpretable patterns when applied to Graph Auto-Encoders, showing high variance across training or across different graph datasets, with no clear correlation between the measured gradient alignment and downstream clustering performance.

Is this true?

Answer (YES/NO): NO